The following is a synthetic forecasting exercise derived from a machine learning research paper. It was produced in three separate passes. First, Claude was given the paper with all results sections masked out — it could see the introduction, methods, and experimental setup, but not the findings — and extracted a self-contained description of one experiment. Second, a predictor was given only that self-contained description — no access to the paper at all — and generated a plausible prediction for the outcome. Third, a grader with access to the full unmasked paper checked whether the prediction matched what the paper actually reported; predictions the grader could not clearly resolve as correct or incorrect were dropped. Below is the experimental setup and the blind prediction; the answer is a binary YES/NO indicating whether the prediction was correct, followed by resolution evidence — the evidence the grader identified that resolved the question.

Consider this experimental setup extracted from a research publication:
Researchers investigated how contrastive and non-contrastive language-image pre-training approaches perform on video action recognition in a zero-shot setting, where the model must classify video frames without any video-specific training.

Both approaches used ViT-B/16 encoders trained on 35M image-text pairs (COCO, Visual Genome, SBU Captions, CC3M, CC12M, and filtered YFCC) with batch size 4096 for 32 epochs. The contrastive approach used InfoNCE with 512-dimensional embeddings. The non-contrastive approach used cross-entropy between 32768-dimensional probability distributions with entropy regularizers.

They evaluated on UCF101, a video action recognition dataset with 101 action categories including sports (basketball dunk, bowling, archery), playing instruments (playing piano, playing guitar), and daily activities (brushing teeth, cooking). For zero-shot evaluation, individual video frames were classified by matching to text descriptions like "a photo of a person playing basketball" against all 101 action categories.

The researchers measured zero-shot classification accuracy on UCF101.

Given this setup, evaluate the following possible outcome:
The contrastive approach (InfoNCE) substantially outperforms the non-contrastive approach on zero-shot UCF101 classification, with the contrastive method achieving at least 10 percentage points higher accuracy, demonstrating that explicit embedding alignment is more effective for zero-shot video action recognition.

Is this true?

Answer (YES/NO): NO